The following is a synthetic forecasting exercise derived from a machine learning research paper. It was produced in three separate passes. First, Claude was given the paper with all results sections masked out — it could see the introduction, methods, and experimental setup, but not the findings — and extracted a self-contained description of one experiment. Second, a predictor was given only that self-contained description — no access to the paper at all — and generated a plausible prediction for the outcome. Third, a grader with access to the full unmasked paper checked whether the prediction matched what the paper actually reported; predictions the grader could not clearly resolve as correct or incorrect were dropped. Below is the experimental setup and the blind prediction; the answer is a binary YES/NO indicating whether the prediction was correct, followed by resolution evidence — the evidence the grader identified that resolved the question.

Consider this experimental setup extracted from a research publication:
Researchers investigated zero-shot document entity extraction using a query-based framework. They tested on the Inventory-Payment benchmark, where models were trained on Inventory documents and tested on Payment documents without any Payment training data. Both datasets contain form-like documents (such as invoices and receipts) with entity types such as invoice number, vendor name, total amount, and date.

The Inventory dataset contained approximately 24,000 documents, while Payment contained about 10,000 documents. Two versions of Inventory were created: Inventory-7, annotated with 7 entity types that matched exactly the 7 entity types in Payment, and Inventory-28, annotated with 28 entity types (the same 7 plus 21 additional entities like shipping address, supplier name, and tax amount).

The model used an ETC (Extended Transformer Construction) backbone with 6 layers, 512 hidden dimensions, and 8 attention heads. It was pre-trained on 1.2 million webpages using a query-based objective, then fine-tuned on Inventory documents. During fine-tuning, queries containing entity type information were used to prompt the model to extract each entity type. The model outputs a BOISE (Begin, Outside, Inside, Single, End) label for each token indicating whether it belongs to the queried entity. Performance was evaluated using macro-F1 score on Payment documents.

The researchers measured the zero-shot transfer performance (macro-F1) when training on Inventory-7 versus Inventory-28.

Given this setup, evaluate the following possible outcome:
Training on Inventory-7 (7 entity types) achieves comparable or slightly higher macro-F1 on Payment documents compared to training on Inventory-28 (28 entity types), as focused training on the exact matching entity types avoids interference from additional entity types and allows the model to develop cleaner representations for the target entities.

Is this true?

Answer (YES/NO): NO